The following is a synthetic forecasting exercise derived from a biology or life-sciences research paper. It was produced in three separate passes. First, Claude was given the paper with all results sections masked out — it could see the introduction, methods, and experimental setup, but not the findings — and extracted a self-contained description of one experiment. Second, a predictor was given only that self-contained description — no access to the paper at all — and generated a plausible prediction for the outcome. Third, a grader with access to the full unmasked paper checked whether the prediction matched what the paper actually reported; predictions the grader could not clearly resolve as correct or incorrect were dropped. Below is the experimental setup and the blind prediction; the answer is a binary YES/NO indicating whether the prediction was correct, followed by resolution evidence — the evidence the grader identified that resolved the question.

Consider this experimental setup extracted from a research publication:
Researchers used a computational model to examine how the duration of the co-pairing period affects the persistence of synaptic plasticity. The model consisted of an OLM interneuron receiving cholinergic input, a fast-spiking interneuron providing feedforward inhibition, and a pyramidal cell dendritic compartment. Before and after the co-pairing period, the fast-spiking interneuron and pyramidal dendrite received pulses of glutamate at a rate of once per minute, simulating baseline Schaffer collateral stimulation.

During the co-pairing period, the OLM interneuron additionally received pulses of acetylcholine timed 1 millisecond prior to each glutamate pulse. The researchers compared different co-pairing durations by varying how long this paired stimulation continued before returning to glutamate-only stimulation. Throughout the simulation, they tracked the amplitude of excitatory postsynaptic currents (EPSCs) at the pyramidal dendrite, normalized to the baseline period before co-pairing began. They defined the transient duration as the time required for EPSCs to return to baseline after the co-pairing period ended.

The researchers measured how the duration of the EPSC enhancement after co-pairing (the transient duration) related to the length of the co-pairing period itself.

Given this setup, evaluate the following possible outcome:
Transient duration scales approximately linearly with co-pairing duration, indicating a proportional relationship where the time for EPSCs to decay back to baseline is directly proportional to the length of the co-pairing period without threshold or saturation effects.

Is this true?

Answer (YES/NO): YES